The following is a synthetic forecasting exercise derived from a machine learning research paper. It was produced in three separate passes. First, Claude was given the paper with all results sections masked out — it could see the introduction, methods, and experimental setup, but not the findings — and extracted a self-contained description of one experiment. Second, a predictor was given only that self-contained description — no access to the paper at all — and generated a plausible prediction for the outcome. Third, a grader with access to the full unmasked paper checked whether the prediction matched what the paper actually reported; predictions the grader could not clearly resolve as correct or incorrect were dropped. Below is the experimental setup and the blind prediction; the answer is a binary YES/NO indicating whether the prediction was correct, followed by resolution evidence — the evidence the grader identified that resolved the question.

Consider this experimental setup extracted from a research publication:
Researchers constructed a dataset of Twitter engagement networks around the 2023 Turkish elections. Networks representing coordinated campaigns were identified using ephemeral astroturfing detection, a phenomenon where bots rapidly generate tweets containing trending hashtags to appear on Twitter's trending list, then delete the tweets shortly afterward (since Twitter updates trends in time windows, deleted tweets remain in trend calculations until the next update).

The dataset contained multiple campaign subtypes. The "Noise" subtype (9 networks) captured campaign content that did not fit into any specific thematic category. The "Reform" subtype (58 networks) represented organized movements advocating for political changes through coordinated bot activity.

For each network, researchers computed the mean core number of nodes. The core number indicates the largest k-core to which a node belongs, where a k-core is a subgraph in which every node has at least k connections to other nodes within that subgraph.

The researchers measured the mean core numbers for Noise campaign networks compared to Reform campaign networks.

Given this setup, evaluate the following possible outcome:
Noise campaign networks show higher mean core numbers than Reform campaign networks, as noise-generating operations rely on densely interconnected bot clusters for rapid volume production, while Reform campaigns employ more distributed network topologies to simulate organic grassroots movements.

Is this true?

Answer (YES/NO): NO